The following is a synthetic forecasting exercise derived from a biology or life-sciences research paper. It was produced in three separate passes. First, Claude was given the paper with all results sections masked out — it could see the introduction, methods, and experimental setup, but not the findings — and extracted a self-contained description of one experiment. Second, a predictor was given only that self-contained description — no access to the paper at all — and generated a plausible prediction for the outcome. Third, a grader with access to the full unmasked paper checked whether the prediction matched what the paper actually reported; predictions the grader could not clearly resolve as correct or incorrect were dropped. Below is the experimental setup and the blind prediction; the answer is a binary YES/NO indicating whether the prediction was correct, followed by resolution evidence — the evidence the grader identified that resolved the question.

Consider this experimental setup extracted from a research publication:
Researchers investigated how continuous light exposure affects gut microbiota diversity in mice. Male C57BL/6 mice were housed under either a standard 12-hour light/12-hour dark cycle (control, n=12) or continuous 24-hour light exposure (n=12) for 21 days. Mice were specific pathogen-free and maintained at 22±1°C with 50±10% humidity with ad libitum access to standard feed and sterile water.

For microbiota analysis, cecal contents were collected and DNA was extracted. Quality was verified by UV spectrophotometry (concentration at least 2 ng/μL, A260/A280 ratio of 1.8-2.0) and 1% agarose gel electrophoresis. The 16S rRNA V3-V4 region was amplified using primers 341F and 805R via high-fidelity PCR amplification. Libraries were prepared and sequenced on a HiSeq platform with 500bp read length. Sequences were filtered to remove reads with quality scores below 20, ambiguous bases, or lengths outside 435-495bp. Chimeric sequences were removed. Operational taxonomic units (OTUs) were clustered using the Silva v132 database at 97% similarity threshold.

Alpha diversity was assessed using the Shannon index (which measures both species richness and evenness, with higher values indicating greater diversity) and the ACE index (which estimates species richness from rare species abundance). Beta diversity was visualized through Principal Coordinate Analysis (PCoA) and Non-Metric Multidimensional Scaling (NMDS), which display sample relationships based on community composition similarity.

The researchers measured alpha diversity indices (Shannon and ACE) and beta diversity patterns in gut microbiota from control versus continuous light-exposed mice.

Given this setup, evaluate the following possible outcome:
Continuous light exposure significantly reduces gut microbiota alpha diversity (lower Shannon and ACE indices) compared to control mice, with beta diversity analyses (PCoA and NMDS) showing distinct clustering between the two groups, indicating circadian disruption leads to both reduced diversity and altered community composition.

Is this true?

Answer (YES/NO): NO